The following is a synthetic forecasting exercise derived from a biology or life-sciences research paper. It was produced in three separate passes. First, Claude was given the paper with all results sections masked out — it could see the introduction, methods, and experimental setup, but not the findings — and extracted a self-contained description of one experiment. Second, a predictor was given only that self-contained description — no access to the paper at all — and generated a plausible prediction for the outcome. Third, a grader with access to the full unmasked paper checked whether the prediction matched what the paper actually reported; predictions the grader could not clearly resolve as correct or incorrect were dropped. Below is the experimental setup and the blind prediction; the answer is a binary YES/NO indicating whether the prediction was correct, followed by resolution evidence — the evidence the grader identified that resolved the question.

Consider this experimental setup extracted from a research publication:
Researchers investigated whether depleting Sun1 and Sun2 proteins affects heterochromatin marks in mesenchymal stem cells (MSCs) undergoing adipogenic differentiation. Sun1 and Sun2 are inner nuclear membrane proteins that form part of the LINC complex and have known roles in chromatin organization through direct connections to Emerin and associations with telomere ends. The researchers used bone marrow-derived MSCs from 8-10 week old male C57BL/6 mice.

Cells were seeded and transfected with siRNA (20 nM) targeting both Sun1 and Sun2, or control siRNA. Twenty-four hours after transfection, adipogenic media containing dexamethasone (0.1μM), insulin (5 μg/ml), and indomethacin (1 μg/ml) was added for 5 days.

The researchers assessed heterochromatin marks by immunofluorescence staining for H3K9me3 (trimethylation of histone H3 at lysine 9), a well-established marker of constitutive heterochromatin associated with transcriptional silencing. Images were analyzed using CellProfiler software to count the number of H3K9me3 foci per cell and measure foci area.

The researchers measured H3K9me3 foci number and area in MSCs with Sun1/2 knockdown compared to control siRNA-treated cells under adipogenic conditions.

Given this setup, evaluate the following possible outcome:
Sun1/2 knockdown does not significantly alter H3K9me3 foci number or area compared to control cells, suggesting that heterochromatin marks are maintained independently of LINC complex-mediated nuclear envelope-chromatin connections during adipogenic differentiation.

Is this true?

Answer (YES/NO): NO